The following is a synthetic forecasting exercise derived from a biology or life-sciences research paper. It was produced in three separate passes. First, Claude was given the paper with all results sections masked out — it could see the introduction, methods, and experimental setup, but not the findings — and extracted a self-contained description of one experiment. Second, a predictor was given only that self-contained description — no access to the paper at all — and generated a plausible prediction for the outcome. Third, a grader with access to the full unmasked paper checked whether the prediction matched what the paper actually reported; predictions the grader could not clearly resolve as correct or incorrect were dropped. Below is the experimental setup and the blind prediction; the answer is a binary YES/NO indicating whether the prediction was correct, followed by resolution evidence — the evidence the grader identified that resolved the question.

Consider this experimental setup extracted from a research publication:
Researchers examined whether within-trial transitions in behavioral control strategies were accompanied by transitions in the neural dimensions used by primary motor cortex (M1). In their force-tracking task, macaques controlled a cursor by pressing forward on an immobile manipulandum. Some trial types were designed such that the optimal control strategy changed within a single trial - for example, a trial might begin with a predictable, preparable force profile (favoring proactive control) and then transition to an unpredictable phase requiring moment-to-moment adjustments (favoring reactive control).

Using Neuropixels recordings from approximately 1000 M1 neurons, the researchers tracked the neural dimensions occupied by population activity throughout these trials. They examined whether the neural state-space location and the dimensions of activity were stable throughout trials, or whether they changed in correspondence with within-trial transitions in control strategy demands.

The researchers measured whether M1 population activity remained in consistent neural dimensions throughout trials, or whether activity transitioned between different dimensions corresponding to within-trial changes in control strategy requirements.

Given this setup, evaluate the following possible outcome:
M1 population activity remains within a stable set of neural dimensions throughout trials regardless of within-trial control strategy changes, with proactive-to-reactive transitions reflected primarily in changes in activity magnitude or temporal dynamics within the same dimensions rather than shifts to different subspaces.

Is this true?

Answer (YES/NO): NO